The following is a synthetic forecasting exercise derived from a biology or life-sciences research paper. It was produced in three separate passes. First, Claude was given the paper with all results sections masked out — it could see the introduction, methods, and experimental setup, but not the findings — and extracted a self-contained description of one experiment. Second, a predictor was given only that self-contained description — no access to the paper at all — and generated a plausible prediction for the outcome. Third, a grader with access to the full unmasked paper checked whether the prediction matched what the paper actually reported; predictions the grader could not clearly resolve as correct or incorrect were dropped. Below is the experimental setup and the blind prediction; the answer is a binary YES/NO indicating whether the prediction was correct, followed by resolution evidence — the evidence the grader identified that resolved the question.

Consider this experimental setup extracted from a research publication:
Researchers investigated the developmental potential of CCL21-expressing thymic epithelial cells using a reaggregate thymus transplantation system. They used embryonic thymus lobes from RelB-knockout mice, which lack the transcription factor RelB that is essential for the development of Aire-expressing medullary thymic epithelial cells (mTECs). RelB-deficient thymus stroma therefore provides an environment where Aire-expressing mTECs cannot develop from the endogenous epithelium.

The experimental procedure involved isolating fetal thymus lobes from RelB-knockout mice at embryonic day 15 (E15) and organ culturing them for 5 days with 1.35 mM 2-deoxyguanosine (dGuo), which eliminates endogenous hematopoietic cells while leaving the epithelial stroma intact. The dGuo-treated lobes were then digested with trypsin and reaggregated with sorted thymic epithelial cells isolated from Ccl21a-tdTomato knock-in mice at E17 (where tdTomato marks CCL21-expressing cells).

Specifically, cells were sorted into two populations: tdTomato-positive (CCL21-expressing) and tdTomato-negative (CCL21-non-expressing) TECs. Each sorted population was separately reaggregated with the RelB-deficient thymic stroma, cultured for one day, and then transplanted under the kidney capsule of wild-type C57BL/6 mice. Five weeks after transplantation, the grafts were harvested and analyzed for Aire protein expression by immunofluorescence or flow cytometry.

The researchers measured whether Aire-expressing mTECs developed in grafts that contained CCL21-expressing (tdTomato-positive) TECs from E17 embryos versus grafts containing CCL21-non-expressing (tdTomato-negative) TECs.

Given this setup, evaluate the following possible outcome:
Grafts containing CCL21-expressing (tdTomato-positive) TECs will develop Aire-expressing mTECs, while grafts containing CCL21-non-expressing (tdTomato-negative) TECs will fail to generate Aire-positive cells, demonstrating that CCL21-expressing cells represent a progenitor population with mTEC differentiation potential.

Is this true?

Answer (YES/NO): NO